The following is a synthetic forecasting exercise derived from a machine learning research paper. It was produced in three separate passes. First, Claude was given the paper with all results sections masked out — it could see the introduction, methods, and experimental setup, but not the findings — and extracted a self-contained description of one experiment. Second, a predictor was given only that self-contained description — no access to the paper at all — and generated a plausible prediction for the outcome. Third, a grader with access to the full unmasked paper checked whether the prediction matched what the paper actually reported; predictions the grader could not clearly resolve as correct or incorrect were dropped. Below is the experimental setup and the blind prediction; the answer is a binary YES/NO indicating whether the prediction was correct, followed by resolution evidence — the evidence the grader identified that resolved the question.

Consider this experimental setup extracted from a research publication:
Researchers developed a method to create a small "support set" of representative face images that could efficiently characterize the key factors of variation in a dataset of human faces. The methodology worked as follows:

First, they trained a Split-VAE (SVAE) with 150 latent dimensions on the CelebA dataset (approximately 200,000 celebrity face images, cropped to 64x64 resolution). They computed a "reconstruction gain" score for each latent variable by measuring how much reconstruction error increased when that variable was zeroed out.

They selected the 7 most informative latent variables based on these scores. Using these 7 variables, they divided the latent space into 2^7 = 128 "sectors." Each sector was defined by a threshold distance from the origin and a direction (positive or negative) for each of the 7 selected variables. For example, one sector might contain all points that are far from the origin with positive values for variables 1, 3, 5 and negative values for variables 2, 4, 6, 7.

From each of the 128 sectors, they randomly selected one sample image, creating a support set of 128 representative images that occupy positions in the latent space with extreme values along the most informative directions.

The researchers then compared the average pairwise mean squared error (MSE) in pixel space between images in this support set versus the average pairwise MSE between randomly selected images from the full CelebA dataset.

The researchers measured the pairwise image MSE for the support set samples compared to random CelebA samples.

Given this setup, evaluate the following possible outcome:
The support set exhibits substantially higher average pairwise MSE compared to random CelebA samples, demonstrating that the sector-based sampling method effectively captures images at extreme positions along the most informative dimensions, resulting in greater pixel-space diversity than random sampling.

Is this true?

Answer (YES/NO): YES